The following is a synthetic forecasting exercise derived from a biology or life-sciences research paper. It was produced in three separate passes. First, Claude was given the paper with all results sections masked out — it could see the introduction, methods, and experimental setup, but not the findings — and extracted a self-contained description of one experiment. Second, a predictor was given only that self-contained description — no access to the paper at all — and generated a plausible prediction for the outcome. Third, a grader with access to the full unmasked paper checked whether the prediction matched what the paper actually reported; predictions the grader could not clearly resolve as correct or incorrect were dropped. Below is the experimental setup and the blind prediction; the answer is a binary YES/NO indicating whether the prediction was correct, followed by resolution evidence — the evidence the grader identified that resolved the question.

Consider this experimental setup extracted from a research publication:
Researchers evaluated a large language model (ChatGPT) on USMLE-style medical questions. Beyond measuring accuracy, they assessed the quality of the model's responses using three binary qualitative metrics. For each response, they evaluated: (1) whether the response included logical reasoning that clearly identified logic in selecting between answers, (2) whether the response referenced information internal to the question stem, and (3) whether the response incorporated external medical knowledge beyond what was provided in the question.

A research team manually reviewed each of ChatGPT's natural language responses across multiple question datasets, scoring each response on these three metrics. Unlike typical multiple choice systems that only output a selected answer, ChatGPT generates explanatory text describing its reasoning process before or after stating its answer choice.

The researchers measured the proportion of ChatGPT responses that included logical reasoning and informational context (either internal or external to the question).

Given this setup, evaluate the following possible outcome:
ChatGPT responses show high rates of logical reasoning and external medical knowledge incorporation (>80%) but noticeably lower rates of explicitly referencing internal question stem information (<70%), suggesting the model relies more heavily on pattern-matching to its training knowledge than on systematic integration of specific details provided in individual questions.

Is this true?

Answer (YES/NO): NO